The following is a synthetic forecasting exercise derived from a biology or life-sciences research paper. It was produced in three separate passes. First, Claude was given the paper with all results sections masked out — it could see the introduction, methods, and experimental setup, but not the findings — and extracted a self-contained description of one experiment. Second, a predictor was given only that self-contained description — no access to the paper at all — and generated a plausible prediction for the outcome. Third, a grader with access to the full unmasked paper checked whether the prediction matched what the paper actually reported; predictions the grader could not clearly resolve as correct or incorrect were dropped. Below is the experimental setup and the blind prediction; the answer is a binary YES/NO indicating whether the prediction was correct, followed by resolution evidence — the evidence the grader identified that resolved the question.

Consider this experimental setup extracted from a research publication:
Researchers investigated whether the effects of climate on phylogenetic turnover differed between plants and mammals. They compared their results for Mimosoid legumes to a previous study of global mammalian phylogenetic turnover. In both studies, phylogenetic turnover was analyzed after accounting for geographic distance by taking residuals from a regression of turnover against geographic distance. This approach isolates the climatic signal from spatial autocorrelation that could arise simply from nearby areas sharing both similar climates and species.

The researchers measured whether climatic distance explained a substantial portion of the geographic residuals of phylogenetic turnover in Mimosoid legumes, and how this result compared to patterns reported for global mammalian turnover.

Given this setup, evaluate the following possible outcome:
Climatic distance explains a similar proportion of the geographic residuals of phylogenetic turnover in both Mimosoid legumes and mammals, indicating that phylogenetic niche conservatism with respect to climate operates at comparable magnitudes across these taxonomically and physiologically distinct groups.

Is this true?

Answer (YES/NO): NO